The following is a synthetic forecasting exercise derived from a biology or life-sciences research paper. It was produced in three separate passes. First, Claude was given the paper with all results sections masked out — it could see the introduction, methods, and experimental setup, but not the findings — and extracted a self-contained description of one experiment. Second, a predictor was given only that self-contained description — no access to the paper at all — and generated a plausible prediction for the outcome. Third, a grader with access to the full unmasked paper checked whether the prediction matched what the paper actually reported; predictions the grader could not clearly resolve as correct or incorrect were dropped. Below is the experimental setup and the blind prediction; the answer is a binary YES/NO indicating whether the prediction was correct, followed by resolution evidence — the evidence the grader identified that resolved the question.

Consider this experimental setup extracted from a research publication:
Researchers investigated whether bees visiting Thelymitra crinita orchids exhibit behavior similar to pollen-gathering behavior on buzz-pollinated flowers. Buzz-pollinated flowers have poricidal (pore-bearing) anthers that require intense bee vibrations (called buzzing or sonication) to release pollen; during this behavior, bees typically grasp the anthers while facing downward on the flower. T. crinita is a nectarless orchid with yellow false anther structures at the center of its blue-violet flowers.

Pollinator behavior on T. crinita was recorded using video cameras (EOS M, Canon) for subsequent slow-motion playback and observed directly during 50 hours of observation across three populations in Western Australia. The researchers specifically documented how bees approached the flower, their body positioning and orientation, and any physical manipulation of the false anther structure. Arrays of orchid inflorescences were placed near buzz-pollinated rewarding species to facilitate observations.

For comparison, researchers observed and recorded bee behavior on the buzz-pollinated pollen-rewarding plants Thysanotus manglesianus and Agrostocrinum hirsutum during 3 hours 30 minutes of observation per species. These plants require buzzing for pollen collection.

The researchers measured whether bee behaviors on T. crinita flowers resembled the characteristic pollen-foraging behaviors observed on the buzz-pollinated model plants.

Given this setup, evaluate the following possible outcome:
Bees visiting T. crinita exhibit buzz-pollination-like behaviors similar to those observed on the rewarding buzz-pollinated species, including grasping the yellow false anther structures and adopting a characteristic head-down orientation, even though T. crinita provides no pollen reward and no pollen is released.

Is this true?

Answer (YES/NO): YES